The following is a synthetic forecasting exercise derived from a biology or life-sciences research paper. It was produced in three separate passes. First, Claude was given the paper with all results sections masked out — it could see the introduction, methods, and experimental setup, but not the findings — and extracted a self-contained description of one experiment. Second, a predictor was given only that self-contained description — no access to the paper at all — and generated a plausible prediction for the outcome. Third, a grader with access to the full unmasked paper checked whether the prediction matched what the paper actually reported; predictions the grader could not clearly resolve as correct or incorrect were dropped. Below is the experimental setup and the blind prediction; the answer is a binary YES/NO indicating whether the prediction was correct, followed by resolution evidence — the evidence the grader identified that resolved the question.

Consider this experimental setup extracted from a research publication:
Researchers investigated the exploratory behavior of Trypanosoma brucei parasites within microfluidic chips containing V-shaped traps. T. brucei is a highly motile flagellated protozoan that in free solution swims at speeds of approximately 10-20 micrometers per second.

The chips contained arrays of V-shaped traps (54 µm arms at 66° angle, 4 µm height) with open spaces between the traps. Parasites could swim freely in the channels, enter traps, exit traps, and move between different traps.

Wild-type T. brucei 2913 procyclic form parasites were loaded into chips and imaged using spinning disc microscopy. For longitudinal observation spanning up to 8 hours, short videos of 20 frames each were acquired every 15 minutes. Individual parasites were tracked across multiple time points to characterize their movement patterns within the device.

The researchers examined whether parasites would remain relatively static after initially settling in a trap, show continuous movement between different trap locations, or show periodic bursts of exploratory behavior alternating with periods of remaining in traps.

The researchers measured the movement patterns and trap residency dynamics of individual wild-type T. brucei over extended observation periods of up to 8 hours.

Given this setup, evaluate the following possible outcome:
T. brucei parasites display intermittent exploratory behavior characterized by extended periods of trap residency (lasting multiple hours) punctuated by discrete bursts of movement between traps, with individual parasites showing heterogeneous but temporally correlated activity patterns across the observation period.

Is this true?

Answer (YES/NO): NO